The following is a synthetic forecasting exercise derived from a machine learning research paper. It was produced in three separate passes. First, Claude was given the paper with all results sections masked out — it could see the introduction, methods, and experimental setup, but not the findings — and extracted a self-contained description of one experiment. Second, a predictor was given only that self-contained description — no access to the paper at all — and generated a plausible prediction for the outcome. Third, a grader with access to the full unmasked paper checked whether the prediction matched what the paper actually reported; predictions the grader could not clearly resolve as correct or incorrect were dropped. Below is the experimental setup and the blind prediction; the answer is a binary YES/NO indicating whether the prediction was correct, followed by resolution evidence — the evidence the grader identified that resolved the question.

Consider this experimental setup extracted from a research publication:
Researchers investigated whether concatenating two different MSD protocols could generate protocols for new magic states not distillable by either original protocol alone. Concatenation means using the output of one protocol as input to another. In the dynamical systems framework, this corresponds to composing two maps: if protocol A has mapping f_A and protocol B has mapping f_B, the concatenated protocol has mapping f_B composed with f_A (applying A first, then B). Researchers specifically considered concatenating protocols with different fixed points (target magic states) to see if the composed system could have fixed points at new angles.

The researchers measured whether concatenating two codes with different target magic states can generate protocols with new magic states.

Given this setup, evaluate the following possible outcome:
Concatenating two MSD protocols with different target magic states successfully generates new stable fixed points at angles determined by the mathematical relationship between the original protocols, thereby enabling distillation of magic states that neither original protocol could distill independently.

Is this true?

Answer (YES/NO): YES